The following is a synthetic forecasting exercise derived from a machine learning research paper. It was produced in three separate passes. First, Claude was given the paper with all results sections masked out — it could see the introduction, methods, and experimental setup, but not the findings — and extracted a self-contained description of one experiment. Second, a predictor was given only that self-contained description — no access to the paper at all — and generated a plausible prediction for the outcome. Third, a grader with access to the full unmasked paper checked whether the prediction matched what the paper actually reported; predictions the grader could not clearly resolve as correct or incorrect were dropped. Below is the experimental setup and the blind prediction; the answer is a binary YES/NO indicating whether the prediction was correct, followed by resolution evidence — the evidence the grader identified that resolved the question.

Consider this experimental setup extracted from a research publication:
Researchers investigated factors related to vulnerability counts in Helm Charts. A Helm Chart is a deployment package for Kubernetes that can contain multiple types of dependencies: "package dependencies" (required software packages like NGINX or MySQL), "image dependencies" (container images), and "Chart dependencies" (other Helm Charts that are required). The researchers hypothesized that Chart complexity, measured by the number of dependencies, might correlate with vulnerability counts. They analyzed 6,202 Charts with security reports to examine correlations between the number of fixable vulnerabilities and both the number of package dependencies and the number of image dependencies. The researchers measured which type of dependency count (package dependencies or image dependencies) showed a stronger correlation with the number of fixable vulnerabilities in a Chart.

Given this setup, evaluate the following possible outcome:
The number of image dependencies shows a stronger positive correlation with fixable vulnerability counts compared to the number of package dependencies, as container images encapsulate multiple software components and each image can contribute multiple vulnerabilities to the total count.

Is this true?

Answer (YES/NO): NO